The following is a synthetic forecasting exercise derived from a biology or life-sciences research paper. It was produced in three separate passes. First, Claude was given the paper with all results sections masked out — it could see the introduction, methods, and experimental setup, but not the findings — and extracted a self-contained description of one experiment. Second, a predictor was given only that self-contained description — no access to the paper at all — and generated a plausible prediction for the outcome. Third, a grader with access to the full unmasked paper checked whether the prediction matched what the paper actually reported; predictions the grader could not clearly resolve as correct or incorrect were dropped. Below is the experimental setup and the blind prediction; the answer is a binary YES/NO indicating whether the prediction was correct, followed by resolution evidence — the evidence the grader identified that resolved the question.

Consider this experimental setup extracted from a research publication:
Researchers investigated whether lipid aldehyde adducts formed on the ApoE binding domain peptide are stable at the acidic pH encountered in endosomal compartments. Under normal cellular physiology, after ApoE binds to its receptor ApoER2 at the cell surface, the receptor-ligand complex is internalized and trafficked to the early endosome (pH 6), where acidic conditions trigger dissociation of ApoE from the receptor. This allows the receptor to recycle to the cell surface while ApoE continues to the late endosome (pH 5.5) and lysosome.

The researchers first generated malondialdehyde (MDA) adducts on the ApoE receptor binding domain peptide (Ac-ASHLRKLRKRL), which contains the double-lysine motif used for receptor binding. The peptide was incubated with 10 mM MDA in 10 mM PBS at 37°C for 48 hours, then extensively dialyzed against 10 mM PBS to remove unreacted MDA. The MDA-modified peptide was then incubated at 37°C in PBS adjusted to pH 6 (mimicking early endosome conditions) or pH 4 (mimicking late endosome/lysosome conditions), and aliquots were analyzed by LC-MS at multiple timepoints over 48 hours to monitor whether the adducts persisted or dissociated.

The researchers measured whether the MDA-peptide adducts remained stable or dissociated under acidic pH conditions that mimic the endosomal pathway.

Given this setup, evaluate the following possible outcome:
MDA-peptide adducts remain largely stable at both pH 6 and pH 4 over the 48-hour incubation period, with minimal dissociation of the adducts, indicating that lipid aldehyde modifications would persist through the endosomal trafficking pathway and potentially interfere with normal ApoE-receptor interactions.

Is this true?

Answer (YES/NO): NO